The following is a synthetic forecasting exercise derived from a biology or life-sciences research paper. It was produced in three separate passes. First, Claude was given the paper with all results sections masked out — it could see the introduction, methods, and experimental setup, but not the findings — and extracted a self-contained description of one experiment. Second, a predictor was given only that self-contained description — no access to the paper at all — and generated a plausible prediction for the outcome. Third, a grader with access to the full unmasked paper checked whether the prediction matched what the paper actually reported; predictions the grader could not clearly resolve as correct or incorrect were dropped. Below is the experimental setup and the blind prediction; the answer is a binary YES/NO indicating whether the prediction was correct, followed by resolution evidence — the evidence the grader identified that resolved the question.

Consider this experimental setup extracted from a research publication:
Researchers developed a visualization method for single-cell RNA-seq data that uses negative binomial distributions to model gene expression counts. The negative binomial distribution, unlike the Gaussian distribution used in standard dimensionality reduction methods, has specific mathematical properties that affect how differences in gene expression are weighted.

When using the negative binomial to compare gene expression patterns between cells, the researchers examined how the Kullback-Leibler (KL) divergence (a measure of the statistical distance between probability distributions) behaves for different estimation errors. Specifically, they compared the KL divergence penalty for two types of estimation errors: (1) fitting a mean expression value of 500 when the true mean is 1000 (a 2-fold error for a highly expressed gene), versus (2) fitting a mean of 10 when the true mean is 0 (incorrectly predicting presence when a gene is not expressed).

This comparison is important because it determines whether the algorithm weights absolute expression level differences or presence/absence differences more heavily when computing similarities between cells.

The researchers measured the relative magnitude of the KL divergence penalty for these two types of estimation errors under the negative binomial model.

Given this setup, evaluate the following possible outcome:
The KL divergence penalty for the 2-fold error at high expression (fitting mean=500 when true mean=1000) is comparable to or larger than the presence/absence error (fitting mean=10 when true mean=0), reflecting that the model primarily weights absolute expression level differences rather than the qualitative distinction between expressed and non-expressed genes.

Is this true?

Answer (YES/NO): NO